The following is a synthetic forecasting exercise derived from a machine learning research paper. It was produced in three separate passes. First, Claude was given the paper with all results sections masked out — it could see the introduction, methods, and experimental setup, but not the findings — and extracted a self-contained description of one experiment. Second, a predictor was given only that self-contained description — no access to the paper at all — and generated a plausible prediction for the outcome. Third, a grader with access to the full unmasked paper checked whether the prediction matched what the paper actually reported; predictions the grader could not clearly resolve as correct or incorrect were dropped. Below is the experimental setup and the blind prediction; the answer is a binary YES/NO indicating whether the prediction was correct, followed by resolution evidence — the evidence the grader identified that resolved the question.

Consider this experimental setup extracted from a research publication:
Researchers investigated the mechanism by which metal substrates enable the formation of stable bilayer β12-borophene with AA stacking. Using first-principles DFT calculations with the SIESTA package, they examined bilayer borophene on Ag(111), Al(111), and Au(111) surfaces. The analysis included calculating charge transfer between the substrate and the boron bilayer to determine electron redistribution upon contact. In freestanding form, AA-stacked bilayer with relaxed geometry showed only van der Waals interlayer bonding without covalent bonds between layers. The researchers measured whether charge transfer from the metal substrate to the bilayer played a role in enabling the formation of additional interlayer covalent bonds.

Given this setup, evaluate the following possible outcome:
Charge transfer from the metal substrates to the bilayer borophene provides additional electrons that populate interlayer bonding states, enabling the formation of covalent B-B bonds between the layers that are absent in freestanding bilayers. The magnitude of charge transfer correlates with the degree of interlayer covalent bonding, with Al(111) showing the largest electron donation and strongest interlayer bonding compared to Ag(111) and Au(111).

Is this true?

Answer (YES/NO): NO